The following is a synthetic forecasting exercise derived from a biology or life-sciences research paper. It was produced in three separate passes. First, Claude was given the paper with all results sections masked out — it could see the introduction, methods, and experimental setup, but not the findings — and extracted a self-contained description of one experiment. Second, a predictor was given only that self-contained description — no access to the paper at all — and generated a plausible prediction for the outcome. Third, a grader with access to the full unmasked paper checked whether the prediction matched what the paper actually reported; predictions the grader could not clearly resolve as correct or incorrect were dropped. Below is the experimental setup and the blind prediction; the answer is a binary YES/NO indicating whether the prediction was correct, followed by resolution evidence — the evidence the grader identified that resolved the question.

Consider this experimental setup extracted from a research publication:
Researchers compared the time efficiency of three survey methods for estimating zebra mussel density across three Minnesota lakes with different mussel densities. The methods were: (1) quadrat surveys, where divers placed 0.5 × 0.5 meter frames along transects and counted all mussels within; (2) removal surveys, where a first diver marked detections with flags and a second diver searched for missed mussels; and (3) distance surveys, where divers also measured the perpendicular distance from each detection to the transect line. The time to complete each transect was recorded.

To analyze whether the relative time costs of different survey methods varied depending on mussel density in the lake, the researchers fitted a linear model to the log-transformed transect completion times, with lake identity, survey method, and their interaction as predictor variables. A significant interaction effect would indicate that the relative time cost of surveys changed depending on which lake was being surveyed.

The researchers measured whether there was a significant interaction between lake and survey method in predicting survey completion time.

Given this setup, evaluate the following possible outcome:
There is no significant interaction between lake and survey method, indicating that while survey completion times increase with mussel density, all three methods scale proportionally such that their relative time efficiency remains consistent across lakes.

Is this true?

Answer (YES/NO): NO